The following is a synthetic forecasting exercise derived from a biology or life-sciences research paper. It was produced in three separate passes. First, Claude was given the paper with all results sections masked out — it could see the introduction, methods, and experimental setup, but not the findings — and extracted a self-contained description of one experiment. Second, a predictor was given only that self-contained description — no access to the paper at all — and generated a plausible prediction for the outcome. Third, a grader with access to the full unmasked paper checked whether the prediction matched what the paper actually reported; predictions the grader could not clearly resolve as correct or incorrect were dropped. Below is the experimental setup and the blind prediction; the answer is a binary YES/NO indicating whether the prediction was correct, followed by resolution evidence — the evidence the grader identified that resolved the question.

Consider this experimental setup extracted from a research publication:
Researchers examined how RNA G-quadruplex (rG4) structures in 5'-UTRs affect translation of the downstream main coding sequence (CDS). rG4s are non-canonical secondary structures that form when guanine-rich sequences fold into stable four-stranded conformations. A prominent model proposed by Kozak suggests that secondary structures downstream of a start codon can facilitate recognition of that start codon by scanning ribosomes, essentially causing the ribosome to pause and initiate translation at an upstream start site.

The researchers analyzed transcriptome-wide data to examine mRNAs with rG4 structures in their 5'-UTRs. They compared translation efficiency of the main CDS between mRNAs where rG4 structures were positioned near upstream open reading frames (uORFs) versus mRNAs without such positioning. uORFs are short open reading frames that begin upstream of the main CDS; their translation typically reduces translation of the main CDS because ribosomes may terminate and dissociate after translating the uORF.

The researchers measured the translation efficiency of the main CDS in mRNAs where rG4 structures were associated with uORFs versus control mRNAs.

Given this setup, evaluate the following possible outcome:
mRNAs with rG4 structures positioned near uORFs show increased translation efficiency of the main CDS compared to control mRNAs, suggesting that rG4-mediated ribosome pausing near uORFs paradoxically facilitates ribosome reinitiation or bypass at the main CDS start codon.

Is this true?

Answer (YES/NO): NO